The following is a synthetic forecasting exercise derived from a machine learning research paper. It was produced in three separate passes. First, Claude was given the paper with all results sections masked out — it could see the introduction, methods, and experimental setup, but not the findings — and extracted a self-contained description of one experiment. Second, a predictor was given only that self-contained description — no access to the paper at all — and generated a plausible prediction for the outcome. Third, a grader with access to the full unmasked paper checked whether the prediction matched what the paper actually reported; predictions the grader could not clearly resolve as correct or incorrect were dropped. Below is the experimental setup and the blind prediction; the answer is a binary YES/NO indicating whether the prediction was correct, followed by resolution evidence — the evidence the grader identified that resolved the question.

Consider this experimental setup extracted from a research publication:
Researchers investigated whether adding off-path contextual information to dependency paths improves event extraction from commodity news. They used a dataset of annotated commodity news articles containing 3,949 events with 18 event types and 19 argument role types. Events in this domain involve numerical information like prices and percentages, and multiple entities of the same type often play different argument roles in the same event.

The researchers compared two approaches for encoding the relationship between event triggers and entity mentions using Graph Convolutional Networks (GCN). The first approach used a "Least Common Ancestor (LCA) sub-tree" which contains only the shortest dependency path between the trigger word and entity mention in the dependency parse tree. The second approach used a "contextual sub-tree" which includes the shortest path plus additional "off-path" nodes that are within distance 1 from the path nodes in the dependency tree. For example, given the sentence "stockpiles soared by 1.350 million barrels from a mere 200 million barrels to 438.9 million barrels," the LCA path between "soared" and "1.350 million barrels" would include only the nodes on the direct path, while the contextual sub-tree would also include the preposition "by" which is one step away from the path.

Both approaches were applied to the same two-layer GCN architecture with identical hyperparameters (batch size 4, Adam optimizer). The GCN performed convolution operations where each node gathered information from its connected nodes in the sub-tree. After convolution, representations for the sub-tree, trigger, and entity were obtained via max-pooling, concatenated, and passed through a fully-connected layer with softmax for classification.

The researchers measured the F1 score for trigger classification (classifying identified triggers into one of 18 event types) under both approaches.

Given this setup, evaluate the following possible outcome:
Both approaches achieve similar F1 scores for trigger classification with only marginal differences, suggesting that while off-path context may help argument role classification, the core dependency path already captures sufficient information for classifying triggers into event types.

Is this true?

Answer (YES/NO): YES